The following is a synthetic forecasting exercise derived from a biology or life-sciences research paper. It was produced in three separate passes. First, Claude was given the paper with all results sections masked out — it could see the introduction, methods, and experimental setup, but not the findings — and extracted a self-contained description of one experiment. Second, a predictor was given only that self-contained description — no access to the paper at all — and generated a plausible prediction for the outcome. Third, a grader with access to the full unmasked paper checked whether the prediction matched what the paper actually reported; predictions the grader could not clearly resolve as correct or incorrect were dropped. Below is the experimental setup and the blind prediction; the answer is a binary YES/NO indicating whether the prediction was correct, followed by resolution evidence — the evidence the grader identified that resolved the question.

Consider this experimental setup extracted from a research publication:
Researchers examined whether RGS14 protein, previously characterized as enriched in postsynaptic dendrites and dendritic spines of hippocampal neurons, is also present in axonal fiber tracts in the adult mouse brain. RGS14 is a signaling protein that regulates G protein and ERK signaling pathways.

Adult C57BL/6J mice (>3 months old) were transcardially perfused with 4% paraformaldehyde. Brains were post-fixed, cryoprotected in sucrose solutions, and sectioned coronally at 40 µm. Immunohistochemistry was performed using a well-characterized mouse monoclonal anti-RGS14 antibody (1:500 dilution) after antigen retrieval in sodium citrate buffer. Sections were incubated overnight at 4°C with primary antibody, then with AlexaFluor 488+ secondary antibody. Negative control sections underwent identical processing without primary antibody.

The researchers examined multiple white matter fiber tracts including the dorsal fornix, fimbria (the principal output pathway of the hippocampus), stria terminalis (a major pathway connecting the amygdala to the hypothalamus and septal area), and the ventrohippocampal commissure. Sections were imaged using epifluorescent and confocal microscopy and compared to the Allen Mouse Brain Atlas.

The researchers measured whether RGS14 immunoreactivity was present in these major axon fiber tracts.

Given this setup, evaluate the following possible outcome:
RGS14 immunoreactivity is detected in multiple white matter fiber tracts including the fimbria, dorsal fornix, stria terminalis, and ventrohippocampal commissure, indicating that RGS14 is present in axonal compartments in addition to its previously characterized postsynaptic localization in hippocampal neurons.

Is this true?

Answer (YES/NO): YES